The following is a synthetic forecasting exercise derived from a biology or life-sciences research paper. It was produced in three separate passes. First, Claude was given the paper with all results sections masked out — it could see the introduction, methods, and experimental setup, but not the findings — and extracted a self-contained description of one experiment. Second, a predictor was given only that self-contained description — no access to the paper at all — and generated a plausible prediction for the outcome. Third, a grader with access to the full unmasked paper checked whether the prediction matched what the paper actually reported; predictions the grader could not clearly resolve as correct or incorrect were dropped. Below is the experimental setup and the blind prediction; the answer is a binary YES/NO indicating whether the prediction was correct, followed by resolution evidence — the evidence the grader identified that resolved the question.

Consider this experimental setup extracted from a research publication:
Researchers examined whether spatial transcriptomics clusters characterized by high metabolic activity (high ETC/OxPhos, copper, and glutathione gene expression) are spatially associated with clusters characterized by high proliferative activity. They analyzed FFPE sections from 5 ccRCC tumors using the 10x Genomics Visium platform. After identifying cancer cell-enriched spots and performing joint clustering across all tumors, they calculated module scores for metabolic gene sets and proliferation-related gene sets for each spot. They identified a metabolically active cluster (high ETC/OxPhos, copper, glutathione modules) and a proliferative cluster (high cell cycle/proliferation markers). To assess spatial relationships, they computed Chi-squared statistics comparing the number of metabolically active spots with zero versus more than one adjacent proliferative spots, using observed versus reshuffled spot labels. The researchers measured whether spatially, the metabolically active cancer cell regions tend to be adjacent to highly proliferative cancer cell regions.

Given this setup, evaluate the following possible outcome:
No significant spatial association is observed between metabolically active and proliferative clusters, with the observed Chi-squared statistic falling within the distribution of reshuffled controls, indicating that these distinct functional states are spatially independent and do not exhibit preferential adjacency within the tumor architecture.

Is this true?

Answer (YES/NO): NO